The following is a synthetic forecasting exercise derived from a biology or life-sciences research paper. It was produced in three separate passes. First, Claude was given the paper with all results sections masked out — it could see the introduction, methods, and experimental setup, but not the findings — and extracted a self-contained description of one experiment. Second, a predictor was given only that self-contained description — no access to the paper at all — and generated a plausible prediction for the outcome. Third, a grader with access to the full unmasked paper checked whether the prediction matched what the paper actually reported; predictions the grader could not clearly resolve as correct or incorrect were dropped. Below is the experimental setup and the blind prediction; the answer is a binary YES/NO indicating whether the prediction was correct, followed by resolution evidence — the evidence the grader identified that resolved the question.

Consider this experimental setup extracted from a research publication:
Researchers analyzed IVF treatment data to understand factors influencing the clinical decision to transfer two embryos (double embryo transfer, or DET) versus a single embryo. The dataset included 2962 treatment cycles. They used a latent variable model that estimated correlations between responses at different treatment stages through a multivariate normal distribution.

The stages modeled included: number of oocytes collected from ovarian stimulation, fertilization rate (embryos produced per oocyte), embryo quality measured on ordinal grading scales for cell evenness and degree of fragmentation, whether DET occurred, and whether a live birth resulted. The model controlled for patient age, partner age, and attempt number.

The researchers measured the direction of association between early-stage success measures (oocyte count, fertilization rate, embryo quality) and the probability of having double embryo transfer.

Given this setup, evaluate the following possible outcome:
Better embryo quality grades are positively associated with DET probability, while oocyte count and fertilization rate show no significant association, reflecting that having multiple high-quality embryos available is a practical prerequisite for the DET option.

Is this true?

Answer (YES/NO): NO